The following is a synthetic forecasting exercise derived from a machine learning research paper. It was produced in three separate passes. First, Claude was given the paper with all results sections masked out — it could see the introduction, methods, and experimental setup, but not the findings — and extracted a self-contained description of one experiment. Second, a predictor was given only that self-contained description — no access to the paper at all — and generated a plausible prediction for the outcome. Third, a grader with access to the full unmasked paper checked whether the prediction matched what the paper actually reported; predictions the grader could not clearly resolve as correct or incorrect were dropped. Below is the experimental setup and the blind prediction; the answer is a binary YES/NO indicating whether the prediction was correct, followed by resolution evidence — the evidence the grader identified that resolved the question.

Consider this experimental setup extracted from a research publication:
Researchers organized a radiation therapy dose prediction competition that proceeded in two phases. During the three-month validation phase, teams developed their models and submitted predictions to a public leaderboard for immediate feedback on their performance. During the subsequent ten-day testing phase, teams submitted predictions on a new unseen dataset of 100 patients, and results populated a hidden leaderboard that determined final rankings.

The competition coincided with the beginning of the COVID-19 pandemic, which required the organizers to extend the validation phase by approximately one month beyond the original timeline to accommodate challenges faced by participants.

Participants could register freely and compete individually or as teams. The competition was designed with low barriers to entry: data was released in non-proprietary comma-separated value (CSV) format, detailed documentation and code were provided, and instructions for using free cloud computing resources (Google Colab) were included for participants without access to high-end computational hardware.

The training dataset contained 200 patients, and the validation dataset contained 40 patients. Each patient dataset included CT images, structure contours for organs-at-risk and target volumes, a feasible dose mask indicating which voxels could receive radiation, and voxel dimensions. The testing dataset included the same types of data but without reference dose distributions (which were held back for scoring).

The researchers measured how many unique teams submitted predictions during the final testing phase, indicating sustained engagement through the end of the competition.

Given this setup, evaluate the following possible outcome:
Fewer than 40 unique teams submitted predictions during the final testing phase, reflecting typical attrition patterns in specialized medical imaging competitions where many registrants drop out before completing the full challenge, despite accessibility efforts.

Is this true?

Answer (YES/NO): YES